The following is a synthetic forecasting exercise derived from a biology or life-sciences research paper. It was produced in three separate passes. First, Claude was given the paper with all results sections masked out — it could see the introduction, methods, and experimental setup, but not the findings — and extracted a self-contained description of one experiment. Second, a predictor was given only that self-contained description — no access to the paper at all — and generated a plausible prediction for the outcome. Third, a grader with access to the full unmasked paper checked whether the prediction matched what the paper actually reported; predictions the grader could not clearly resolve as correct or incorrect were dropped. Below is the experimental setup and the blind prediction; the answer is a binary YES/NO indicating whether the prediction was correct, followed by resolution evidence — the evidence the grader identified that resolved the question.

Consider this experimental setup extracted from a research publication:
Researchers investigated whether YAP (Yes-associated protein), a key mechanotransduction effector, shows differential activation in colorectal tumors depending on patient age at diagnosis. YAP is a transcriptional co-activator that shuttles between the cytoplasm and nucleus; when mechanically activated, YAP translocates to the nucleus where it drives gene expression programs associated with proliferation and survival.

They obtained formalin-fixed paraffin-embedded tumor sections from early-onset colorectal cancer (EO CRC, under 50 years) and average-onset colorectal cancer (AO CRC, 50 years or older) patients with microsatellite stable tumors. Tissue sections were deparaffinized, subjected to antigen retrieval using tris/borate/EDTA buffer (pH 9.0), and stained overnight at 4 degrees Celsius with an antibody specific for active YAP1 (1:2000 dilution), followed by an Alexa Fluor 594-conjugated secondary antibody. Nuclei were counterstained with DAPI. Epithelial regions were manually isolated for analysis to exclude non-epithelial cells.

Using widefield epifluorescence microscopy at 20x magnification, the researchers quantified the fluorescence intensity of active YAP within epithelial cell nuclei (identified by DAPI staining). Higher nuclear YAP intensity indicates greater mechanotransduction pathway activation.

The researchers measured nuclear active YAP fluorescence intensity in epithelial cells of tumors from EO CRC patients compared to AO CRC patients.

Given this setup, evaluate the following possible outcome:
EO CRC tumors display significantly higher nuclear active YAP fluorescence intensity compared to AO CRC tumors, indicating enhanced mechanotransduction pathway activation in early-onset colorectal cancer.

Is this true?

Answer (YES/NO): YES